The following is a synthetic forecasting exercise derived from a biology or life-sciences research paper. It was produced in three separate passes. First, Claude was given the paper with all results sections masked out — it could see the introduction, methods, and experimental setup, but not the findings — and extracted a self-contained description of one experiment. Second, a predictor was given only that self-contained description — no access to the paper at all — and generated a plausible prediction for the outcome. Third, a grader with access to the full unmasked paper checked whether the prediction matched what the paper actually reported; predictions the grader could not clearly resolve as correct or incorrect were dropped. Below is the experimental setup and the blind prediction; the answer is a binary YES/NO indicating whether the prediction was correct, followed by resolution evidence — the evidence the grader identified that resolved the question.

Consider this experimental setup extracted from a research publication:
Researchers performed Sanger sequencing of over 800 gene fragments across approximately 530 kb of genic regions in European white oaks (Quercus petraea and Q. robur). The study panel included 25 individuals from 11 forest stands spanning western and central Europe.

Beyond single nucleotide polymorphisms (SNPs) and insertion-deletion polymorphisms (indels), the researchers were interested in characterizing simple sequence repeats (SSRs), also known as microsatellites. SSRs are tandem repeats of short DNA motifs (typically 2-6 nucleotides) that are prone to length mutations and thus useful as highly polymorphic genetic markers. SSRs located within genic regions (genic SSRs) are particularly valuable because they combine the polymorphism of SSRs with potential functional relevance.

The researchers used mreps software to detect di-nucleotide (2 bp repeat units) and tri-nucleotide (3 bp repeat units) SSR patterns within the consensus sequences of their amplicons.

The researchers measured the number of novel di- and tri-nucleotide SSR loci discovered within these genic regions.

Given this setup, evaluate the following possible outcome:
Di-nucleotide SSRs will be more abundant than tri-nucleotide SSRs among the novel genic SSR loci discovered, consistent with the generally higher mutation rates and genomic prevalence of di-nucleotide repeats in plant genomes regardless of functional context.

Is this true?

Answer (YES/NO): YES